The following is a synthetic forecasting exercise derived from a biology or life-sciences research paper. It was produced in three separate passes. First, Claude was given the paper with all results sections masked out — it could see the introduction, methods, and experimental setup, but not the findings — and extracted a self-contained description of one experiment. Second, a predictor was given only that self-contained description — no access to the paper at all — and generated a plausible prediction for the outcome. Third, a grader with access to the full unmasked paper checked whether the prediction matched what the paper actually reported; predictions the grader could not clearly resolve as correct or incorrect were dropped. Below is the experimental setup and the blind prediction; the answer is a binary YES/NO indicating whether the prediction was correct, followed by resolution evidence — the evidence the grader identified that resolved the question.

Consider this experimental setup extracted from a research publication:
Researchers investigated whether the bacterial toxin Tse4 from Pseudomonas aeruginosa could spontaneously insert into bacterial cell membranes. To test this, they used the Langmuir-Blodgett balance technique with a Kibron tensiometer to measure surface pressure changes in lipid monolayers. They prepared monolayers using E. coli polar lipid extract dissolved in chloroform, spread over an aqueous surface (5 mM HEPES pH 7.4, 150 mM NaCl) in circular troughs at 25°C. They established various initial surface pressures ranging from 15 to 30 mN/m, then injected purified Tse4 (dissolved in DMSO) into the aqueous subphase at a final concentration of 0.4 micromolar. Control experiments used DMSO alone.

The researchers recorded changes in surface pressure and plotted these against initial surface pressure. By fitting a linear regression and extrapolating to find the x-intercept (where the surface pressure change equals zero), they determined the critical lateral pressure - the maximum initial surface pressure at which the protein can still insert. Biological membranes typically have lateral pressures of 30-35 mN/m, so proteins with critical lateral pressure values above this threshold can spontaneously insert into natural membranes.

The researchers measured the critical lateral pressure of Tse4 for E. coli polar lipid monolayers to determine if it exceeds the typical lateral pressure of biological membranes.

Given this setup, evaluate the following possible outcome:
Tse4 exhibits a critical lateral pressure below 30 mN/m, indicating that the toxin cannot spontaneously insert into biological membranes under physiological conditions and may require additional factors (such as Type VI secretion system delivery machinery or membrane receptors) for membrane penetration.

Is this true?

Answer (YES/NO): NO